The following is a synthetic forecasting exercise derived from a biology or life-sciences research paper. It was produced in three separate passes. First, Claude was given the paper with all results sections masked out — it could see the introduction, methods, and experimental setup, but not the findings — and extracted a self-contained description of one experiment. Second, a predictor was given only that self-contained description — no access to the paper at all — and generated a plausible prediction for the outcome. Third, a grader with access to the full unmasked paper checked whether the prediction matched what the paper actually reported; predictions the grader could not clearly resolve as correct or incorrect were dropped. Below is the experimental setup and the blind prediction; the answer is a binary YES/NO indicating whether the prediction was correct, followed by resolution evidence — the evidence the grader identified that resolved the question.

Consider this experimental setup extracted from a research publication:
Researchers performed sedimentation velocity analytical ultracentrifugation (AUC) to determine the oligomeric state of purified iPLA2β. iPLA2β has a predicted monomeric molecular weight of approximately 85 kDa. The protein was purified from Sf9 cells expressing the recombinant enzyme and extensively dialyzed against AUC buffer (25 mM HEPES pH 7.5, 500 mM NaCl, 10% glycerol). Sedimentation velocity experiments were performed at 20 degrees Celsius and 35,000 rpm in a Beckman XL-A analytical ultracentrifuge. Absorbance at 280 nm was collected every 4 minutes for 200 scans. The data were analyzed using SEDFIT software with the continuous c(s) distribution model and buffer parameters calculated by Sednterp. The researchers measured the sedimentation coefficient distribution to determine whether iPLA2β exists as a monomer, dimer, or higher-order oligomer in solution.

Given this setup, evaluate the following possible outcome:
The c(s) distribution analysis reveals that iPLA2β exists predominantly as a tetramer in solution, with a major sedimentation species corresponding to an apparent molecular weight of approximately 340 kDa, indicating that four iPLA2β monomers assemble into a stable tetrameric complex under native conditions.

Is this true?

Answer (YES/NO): NO